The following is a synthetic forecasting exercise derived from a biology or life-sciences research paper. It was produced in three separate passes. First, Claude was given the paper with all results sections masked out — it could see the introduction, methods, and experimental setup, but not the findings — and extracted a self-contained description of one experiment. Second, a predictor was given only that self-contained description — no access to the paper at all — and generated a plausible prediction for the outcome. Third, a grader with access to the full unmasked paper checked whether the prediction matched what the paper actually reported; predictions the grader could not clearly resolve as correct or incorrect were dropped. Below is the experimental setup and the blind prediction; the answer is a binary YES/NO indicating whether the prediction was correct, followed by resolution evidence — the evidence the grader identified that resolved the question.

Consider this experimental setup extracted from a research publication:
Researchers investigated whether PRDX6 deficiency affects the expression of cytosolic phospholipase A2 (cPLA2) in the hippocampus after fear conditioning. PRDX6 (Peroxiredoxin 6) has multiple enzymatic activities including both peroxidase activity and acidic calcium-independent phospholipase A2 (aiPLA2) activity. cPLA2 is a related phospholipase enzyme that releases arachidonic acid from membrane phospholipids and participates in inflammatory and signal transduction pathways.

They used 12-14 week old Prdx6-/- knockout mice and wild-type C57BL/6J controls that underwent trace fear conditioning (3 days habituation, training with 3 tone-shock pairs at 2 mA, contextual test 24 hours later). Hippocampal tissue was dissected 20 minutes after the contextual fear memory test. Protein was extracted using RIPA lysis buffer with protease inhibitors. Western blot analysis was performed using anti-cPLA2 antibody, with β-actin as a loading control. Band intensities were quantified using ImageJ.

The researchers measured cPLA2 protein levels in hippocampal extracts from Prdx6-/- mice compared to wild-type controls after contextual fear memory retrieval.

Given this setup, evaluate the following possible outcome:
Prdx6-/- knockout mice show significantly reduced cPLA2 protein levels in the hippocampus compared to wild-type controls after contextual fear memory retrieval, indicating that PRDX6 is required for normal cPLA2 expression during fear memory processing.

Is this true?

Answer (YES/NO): NO